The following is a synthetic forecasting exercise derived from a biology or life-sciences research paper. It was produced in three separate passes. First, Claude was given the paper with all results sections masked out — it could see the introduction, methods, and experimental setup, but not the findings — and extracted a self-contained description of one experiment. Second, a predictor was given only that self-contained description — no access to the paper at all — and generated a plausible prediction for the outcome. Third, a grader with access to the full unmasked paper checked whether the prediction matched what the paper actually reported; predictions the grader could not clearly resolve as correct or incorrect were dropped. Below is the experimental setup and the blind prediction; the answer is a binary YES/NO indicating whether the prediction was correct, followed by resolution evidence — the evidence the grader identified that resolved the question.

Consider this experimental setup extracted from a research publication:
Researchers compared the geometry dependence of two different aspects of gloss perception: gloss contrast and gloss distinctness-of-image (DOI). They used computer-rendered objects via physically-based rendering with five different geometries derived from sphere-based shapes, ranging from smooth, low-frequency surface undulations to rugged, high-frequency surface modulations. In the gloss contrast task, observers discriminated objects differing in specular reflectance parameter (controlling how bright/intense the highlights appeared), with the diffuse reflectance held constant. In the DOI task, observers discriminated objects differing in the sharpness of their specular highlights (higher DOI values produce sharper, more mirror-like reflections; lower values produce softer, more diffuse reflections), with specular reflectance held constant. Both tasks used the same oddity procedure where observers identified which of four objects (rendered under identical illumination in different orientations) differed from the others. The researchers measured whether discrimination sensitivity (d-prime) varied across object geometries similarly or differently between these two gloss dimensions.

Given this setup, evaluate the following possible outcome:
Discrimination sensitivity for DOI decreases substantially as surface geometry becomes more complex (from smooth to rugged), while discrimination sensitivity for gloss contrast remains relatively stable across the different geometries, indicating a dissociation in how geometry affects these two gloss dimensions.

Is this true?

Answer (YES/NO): YES